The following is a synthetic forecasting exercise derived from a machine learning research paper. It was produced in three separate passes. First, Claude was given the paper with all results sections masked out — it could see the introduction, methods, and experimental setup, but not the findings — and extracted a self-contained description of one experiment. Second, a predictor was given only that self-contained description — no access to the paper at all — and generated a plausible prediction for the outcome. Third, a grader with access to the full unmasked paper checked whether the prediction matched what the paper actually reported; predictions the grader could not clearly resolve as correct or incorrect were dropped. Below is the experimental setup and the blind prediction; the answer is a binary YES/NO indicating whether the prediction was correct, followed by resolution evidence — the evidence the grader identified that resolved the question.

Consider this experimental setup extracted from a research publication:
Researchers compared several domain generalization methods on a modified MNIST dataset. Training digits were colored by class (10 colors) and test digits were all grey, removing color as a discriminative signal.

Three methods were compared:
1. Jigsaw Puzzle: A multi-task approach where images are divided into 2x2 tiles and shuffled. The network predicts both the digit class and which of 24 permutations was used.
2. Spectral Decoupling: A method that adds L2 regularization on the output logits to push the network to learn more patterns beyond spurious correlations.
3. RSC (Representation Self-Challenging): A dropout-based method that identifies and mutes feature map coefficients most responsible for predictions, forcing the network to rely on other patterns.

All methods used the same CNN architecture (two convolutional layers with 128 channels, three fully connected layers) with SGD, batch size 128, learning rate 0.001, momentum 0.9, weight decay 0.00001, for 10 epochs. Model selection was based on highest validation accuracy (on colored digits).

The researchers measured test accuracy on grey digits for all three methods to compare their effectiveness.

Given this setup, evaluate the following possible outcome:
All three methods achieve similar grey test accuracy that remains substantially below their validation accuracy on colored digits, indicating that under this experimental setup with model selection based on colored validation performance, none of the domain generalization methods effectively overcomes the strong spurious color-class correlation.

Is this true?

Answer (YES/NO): YES